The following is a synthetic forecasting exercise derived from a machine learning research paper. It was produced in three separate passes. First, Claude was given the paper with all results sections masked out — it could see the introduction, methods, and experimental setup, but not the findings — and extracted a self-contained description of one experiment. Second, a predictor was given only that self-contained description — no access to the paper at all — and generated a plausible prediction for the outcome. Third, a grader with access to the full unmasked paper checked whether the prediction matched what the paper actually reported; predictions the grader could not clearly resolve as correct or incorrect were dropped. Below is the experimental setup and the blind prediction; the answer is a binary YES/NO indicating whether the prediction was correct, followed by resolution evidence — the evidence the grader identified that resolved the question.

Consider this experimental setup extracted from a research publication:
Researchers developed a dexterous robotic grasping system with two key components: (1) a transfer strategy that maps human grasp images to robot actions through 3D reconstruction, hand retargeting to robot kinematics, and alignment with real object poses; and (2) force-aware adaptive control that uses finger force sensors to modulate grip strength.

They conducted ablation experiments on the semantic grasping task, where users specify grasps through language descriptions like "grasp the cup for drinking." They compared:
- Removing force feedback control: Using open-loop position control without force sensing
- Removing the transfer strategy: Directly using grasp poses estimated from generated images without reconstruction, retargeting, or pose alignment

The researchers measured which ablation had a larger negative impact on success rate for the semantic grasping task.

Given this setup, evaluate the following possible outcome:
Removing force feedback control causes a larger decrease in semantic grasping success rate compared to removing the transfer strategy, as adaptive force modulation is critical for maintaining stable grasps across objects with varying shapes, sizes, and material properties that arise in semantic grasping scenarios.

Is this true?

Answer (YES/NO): NO